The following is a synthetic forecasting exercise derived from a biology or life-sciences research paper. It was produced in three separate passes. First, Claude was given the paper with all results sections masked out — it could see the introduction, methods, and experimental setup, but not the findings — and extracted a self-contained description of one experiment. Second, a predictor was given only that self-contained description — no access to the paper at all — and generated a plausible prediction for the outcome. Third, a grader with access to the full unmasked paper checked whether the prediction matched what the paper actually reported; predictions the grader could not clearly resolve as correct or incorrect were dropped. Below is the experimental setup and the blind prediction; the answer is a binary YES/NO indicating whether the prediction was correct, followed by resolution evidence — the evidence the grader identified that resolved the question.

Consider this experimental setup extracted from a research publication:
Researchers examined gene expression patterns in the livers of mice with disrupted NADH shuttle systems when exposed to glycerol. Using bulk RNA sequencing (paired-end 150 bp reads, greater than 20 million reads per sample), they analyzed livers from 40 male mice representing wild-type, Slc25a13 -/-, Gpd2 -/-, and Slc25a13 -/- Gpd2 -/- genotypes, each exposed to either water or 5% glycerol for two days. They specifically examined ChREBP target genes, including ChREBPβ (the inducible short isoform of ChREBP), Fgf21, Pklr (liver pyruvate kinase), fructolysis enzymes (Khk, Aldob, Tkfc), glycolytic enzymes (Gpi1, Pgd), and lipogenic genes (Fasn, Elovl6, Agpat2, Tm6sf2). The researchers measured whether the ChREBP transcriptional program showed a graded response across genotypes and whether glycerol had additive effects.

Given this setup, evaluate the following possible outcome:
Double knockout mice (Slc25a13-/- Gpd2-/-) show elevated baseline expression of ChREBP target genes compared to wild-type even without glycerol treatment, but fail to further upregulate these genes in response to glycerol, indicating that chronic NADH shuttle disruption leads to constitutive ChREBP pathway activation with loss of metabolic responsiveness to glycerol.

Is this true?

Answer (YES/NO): NO